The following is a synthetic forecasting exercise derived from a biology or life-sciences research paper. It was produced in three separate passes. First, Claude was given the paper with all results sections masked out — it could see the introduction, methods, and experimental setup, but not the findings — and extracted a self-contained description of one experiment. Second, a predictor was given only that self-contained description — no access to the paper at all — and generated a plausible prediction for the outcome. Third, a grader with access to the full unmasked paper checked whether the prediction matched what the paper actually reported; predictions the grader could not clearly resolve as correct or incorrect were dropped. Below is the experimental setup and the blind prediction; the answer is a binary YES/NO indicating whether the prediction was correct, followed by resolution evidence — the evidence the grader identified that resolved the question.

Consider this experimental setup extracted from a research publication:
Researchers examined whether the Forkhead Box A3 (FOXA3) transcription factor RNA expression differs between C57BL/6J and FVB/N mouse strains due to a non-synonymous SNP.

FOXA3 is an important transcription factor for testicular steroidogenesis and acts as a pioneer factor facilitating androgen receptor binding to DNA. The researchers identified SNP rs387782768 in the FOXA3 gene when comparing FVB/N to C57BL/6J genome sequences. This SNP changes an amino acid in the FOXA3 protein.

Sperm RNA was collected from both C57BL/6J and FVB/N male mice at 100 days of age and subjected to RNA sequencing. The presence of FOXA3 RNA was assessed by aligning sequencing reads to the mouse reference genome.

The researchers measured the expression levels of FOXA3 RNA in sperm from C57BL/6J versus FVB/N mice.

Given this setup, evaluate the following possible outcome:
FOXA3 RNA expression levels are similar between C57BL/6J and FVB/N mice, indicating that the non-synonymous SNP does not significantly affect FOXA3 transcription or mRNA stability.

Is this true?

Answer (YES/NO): NO